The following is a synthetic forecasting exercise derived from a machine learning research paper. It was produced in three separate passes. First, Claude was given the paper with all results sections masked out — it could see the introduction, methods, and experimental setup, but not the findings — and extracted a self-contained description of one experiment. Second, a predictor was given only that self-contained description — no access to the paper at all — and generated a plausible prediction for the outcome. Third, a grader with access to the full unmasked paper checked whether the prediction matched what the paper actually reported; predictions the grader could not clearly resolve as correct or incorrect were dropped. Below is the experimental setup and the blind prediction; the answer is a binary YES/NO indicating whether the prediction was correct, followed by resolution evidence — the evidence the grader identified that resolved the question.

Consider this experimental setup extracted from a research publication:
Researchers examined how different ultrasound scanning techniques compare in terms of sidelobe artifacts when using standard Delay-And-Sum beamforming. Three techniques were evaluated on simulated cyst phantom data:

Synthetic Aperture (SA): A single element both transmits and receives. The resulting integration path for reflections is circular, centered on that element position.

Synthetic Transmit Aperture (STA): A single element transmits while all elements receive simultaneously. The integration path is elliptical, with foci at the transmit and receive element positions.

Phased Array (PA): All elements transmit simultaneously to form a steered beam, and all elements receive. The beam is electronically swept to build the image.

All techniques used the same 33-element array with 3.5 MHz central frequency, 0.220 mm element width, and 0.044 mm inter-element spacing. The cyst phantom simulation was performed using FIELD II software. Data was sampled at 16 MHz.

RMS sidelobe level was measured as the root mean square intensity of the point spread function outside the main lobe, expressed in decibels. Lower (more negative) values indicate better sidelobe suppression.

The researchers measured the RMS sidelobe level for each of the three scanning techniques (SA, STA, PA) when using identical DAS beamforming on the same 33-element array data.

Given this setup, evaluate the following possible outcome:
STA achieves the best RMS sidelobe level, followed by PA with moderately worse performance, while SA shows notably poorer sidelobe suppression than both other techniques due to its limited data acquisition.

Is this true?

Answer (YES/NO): NO